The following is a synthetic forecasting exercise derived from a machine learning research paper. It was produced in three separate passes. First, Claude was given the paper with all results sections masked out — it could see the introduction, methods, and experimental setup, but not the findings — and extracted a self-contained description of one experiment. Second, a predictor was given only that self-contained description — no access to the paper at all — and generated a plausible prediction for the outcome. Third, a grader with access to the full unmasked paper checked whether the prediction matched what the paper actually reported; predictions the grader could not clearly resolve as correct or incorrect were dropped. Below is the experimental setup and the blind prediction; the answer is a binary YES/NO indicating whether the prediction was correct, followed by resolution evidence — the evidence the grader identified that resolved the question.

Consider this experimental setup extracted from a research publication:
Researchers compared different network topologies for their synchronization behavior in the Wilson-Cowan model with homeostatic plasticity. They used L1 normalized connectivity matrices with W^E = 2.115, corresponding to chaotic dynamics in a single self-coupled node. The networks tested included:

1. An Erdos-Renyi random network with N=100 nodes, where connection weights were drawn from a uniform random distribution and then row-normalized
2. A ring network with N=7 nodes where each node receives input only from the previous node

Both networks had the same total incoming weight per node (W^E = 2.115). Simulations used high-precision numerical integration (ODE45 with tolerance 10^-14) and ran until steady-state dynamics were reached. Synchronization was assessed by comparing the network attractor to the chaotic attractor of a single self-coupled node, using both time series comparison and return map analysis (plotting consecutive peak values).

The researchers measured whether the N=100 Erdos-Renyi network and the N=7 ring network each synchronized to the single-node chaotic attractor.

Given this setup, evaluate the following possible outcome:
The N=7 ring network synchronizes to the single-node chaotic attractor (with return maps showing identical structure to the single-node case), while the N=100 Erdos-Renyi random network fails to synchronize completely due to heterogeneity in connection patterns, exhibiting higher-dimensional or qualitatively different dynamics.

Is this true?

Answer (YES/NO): NO